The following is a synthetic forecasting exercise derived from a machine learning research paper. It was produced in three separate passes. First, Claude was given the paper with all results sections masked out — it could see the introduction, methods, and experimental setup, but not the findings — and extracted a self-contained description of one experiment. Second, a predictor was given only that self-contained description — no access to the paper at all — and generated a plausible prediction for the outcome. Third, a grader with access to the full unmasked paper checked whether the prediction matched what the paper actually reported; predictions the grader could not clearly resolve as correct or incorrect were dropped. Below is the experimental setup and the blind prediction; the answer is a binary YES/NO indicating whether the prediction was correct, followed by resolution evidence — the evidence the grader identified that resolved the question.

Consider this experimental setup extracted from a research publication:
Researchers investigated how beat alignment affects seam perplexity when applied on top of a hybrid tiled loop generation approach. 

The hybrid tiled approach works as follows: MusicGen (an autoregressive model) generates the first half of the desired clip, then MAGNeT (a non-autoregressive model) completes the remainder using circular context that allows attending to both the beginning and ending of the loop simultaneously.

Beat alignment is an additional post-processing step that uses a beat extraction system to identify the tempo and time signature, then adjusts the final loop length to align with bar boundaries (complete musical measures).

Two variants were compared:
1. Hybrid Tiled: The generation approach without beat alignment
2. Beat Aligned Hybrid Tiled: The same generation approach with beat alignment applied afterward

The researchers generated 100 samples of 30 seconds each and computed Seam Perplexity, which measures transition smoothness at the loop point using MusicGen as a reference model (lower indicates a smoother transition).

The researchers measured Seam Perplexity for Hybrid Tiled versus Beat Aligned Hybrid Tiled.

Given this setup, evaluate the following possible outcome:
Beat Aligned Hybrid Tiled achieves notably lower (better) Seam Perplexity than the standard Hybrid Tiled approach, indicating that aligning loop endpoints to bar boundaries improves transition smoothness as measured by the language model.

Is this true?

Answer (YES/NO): YES